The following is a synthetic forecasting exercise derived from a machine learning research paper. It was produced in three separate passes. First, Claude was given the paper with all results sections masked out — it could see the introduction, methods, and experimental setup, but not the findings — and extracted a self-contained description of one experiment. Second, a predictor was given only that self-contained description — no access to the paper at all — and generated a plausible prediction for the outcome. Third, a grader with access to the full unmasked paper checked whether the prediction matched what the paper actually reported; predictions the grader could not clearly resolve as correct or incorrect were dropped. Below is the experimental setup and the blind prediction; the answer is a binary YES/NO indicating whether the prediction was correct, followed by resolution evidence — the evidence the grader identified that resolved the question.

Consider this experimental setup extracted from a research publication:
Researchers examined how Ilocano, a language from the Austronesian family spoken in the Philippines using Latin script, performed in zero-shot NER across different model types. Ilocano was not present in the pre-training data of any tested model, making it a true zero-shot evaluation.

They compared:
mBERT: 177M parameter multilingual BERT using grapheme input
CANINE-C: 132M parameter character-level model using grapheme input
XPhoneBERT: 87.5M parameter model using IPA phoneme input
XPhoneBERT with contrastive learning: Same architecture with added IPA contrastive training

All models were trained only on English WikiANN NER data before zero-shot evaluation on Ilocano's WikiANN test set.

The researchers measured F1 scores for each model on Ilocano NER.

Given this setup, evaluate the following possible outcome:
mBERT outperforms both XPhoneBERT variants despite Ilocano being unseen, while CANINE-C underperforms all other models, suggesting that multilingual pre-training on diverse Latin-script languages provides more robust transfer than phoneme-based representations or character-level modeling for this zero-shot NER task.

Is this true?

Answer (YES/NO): NO